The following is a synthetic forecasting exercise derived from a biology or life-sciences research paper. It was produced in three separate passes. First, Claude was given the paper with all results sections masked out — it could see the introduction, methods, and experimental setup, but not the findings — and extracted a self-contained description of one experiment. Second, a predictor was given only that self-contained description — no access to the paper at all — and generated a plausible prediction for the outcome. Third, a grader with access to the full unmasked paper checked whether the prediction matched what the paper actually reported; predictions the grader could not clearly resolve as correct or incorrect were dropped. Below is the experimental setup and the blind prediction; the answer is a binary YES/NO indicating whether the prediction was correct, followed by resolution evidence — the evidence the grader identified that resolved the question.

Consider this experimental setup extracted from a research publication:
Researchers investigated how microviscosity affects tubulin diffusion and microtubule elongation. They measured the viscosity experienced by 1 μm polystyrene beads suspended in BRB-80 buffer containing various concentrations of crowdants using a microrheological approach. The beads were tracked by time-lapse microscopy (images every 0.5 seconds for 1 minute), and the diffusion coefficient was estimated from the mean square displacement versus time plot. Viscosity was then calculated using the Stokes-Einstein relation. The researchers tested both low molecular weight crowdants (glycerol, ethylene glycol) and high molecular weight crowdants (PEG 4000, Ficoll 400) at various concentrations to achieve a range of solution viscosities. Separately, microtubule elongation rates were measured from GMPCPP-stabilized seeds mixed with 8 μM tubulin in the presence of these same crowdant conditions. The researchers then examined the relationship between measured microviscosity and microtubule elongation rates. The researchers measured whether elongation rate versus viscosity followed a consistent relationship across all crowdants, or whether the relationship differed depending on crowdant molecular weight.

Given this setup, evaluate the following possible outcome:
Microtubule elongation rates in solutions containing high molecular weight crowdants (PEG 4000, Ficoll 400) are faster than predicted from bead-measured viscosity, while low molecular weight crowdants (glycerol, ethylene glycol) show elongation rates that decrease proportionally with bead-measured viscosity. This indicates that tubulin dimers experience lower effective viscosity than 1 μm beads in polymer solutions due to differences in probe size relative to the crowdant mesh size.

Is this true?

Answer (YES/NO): YES